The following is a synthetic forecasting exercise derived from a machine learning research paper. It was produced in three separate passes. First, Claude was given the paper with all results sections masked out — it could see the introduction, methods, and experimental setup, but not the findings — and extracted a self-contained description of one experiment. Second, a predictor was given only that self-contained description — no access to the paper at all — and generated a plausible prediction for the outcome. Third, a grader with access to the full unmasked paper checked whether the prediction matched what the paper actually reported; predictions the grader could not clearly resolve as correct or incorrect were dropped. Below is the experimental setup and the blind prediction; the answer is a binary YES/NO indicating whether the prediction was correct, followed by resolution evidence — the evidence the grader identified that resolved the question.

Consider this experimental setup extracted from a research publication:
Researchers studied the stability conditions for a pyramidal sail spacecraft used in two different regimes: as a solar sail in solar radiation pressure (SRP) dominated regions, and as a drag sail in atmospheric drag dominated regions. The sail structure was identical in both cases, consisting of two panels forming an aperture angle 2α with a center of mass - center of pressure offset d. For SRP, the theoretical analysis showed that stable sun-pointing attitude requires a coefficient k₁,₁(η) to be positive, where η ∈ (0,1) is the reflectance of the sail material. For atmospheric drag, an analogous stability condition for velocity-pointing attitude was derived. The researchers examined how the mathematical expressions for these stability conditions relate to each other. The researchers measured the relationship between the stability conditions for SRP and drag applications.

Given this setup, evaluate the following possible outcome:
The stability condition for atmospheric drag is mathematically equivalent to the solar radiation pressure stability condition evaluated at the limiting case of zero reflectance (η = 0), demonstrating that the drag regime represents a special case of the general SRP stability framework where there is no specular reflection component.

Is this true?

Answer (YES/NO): YES